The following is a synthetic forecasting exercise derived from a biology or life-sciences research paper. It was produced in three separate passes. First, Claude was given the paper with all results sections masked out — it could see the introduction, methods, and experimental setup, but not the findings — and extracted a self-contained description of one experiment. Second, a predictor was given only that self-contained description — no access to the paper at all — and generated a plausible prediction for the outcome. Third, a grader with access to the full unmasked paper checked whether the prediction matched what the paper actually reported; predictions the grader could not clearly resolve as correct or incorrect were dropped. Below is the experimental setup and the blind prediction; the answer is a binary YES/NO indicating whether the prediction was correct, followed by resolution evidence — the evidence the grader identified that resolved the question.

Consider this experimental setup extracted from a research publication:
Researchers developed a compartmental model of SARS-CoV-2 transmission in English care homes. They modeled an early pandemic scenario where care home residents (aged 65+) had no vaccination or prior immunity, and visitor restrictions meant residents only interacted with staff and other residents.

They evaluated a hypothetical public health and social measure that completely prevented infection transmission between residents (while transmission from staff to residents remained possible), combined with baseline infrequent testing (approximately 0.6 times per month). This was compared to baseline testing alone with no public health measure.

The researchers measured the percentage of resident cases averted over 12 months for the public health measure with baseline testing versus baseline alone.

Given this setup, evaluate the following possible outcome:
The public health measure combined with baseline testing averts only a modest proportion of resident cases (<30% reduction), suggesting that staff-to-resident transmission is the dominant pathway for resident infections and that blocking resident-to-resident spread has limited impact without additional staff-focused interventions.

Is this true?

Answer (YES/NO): YES